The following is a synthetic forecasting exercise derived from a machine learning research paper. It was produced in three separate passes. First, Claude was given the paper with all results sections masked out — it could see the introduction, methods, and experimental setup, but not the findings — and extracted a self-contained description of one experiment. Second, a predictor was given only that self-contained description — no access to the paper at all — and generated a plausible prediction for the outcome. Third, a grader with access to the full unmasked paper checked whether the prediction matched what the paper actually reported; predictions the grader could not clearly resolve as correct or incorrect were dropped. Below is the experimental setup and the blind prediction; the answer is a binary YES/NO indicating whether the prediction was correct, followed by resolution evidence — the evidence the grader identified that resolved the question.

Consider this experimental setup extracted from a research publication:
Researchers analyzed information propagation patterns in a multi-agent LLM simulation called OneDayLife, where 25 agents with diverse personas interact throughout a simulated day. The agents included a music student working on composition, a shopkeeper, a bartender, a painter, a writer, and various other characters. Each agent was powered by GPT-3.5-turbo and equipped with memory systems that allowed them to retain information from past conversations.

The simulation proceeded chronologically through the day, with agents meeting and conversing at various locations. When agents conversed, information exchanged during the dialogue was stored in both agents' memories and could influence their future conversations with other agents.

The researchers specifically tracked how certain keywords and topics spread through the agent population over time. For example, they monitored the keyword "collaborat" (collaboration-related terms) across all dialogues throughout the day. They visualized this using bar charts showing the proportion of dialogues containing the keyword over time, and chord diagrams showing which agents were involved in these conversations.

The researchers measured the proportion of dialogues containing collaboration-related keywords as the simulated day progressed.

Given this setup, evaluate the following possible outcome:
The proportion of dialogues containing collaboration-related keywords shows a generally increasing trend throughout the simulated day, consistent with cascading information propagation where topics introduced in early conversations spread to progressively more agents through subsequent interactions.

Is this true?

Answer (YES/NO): YES